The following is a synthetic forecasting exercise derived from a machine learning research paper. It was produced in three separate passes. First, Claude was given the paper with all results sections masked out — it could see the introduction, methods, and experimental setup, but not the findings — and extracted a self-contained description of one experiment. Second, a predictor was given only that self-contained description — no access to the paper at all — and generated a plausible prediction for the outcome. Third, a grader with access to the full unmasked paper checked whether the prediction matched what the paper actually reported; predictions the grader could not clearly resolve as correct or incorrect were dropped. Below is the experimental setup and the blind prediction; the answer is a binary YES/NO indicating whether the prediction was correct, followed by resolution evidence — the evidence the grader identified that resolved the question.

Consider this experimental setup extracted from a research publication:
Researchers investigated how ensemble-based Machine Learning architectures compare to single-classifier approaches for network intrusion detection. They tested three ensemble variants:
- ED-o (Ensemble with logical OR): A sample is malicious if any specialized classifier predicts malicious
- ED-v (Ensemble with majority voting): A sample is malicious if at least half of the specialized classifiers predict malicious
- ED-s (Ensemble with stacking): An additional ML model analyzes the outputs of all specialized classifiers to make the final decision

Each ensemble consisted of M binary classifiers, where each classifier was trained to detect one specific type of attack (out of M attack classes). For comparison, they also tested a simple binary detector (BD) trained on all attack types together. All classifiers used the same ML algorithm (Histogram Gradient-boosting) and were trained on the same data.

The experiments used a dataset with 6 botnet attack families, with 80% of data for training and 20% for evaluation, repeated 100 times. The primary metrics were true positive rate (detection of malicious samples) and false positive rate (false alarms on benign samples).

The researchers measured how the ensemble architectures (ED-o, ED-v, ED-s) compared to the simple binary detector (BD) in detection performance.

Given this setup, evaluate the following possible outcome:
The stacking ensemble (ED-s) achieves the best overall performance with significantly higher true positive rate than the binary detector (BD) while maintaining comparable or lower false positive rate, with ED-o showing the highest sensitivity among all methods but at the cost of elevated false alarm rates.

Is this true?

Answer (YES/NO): NO